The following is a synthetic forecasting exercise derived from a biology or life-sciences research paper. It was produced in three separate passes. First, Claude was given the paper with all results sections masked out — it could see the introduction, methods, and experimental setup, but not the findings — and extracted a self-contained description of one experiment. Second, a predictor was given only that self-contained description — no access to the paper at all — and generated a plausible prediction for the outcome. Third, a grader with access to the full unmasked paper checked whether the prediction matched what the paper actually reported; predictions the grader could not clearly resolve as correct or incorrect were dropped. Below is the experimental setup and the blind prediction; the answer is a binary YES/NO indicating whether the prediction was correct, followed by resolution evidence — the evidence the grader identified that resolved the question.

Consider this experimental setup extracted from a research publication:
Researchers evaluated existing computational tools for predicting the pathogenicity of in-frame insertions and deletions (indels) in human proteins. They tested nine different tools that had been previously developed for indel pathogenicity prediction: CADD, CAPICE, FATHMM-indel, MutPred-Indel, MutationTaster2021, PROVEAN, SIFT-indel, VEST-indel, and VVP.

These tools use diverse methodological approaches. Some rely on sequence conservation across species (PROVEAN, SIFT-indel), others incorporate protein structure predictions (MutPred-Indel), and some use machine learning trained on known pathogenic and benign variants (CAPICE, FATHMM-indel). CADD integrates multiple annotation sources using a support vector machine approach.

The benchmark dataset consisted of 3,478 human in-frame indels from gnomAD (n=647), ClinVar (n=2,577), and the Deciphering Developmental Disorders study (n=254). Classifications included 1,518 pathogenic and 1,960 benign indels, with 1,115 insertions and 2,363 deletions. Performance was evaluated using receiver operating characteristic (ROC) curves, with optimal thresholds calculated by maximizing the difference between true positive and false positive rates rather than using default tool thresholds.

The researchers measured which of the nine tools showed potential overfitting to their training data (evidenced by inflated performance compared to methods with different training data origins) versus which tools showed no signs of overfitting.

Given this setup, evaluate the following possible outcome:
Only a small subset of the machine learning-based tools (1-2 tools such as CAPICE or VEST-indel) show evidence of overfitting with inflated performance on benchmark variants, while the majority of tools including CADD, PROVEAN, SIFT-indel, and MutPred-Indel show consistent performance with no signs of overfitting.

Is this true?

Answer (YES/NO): NO